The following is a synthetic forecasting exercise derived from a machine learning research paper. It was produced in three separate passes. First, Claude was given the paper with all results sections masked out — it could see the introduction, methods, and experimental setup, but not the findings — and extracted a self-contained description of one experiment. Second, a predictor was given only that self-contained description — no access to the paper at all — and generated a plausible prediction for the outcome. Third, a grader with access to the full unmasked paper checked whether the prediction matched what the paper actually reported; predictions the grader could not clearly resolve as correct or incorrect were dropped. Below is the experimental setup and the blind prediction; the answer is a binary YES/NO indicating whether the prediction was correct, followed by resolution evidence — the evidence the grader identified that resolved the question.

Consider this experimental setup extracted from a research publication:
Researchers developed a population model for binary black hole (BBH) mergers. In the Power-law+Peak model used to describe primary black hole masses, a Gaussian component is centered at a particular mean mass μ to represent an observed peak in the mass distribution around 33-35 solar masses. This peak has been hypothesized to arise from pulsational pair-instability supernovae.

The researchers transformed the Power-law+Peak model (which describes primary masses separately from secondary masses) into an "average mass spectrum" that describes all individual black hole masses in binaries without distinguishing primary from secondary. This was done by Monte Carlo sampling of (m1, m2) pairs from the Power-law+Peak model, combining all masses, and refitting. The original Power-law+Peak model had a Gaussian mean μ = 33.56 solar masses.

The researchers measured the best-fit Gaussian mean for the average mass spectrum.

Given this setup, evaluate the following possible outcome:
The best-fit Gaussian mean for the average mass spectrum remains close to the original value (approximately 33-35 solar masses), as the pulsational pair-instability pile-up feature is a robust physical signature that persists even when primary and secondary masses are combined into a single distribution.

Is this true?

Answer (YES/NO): NO